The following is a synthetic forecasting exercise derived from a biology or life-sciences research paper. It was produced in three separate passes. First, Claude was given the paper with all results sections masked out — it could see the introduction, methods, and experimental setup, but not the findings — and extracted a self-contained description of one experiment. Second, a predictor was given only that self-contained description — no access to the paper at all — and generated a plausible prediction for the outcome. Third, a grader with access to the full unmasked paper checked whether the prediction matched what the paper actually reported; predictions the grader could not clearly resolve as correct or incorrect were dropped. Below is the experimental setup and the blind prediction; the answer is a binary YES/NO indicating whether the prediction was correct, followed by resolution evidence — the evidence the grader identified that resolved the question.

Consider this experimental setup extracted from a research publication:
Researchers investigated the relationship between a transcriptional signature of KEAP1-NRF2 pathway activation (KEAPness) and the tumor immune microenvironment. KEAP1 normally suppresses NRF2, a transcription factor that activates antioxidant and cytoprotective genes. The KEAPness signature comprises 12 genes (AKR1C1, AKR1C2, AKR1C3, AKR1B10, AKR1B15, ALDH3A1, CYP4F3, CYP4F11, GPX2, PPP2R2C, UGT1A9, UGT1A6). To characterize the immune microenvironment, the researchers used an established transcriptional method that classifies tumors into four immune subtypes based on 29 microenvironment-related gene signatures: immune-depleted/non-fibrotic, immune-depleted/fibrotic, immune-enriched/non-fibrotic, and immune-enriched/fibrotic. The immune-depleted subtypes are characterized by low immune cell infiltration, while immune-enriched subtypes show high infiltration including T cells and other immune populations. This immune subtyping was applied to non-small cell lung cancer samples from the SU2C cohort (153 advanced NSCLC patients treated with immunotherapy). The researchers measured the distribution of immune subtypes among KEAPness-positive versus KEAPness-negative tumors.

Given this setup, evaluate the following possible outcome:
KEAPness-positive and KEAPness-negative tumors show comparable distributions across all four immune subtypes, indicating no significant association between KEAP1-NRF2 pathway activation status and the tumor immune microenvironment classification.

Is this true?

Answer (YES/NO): NO